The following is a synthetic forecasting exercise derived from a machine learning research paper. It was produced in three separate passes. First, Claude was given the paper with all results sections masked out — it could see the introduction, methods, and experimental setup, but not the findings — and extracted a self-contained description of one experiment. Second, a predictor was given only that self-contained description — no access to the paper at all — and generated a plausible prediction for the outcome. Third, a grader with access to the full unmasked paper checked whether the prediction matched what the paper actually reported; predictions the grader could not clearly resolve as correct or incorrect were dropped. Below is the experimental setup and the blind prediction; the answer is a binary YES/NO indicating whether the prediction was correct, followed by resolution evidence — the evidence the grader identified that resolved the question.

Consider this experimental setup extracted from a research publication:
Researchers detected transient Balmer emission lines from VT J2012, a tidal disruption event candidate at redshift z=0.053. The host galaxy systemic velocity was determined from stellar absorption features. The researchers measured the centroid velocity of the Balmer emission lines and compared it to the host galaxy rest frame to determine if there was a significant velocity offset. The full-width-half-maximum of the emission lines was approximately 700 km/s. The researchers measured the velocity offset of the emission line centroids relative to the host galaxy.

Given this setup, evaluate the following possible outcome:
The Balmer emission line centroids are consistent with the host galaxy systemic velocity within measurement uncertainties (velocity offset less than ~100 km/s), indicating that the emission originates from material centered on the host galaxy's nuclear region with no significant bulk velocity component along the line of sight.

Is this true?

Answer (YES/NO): NO